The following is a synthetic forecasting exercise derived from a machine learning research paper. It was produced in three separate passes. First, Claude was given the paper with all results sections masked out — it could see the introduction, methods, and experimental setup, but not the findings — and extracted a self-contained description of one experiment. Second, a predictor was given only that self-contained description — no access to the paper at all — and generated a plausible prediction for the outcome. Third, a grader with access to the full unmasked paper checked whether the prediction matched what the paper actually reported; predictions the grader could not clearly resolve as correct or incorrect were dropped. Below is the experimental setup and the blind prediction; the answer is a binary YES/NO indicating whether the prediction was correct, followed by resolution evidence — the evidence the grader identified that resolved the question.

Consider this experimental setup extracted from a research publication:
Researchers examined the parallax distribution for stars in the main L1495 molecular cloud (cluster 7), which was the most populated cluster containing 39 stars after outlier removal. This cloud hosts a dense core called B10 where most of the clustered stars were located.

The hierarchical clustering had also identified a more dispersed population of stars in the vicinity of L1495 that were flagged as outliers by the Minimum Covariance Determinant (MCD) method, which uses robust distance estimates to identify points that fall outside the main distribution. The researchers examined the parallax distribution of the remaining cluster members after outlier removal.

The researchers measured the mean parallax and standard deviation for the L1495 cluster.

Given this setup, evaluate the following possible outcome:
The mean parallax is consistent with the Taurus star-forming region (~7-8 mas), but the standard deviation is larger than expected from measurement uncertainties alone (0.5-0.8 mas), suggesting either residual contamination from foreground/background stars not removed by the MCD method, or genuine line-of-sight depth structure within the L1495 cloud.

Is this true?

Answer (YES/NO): NO